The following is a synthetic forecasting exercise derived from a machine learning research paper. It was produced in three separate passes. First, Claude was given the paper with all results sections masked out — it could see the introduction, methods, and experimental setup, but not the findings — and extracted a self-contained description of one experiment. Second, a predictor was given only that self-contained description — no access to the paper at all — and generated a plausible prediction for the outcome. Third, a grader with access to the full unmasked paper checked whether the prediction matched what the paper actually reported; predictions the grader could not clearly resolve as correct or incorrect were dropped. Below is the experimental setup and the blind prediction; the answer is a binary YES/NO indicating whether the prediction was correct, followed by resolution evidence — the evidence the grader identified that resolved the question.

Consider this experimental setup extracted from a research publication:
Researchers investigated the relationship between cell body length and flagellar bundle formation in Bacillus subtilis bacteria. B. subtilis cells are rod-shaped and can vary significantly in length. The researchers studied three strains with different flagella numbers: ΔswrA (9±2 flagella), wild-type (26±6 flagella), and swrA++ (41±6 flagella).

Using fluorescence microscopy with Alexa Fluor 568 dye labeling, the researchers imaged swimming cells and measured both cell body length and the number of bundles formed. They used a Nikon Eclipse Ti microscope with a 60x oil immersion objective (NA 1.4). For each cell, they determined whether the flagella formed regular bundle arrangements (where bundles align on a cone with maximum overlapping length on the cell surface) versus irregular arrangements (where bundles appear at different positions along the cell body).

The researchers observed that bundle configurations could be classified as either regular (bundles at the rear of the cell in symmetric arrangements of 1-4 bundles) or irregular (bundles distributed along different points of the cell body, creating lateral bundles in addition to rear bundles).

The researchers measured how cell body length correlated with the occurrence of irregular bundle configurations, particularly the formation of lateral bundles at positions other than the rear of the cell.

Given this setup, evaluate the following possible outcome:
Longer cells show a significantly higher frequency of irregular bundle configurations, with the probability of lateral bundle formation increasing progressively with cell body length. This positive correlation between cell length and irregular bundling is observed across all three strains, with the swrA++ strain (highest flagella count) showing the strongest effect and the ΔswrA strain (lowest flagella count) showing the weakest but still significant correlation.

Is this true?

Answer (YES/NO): NO